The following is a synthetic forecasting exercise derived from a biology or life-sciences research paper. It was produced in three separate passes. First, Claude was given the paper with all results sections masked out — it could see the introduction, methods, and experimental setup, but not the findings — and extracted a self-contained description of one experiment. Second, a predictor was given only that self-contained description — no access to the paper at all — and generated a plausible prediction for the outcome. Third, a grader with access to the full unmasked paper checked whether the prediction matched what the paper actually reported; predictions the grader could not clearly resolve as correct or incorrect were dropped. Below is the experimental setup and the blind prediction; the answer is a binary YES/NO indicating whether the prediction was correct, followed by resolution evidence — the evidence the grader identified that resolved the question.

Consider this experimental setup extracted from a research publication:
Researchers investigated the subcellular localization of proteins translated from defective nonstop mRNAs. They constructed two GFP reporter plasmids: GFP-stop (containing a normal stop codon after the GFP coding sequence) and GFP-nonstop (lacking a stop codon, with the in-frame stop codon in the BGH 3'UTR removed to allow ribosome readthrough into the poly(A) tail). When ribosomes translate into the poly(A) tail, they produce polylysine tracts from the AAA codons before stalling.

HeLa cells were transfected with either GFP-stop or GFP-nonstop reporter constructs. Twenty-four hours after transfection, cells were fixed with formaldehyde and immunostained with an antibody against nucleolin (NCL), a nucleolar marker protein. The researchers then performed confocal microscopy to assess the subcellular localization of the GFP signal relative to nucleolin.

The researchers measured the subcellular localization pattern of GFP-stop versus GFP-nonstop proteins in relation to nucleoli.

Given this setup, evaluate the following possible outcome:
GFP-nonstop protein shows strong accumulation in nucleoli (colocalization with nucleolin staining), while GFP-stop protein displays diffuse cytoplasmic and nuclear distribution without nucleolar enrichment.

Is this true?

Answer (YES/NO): YES